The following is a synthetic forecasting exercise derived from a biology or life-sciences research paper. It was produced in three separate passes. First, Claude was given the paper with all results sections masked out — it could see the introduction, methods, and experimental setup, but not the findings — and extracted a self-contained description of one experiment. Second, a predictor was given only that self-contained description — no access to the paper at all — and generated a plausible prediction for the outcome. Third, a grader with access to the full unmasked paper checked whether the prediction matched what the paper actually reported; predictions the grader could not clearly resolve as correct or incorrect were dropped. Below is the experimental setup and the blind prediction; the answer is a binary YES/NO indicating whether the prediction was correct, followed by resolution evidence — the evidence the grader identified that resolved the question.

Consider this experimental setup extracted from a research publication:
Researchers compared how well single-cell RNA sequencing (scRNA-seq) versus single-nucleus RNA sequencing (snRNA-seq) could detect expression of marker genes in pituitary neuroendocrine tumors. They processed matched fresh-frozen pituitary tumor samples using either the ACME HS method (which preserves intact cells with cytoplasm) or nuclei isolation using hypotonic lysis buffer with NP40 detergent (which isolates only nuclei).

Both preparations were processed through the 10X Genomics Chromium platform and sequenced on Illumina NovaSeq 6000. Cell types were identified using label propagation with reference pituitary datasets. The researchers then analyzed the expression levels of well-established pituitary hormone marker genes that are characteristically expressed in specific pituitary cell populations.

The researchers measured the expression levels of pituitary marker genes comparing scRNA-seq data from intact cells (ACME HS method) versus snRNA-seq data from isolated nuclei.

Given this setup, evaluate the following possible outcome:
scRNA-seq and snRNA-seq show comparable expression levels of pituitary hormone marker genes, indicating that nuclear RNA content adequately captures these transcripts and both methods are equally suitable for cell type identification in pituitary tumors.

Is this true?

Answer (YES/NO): NO